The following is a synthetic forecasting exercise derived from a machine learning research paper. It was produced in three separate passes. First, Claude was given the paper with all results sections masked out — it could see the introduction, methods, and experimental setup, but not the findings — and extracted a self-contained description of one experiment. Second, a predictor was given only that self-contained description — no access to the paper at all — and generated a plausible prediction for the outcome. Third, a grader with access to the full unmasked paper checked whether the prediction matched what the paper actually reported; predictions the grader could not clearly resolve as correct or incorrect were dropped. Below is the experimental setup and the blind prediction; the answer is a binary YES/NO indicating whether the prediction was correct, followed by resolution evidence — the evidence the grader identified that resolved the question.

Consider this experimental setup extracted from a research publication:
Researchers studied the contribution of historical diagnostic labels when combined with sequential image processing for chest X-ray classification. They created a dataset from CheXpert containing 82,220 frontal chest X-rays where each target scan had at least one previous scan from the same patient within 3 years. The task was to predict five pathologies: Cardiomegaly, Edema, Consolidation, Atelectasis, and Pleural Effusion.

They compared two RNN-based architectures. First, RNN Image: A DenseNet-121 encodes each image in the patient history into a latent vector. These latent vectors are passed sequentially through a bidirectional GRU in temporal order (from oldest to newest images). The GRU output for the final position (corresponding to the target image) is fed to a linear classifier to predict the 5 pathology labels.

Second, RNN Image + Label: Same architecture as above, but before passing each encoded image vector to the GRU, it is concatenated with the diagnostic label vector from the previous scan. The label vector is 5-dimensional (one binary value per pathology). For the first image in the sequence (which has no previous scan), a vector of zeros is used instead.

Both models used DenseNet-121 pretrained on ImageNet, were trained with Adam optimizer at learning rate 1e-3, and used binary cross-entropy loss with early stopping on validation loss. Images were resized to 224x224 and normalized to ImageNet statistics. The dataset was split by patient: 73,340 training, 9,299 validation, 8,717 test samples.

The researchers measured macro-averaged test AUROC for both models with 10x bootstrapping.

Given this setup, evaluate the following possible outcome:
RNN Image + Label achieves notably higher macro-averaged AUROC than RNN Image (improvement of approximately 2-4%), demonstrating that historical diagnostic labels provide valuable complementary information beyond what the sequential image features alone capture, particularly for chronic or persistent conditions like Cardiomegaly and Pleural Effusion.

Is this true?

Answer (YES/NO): NO